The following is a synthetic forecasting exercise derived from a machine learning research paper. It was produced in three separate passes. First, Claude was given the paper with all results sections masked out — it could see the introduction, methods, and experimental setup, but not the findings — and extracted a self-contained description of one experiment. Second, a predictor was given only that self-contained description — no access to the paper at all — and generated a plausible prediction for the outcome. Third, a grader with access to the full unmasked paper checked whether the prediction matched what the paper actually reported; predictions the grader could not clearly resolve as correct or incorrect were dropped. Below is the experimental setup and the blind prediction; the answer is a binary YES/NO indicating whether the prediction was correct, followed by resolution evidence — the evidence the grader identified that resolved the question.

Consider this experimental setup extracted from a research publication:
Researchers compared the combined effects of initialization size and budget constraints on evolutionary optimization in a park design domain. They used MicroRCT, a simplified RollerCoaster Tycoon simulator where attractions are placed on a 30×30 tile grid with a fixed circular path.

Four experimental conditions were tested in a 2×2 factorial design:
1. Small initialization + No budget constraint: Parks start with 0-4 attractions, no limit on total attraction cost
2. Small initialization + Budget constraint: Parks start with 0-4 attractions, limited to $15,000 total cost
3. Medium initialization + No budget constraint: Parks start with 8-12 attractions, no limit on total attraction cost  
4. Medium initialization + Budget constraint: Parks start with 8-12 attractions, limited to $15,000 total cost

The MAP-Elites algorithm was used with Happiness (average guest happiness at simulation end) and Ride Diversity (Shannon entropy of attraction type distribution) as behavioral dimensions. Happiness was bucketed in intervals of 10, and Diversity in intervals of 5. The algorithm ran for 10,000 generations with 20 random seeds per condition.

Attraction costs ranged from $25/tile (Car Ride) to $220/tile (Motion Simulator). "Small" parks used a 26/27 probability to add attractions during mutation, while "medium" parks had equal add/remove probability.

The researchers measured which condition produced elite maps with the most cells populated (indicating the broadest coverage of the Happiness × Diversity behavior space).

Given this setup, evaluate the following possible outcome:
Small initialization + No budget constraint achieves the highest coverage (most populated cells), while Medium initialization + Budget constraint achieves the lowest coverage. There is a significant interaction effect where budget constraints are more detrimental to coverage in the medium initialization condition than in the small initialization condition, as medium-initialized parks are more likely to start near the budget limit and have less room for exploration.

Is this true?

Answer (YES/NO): NO